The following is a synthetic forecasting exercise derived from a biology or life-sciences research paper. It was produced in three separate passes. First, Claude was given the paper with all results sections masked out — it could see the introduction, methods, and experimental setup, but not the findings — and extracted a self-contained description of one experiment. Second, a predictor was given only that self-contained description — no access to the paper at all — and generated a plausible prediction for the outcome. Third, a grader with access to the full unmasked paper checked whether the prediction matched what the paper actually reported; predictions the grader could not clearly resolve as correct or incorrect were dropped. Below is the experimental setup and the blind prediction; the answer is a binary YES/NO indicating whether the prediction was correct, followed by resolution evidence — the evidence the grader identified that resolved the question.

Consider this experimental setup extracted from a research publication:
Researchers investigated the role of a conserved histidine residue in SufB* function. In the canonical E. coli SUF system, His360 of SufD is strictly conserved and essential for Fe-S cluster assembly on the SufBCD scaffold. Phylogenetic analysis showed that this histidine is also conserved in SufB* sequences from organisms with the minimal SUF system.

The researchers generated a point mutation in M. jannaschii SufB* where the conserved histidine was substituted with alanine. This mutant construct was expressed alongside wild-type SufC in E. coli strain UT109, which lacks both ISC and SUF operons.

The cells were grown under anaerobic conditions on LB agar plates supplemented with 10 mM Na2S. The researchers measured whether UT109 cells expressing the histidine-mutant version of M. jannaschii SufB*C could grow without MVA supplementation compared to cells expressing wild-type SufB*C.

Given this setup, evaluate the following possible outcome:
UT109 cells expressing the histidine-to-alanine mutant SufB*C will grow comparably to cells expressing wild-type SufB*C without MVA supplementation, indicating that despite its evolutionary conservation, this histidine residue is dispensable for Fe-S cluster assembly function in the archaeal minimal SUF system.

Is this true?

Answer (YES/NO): NO